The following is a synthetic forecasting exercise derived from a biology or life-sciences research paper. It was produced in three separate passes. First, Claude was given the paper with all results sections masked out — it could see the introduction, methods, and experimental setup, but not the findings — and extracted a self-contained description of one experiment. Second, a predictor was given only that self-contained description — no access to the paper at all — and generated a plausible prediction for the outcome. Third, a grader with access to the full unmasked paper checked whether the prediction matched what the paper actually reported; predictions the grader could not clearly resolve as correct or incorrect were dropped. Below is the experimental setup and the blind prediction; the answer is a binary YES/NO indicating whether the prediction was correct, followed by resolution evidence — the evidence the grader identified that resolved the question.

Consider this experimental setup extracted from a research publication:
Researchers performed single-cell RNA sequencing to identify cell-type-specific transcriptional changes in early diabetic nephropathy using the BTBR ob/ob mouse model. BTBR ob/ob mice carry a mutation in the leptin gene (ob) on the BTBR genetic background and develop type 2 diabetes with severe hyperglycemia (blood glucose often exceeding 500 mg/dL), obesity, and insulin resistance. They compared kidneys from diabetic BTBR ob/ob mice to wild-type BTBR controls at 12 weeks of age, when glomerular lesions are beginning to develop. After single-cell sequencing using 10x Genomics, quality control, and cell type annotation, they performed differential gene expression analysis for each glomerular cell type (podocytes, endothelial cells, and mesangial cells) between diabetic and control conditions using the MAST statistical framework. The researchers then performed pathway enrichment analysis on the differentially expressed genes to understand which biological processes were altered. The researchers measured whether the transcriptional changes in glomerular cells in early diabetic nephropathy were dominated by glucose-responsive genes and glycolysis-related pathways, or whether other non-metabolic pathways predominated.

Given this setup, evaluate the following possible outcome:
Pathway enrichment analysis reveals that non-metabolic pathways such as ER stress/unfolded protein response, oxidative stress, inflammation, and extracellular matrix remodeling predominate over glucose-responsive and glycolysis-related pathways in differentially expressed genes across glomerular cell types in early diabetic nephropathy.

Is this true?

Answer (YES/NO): NO